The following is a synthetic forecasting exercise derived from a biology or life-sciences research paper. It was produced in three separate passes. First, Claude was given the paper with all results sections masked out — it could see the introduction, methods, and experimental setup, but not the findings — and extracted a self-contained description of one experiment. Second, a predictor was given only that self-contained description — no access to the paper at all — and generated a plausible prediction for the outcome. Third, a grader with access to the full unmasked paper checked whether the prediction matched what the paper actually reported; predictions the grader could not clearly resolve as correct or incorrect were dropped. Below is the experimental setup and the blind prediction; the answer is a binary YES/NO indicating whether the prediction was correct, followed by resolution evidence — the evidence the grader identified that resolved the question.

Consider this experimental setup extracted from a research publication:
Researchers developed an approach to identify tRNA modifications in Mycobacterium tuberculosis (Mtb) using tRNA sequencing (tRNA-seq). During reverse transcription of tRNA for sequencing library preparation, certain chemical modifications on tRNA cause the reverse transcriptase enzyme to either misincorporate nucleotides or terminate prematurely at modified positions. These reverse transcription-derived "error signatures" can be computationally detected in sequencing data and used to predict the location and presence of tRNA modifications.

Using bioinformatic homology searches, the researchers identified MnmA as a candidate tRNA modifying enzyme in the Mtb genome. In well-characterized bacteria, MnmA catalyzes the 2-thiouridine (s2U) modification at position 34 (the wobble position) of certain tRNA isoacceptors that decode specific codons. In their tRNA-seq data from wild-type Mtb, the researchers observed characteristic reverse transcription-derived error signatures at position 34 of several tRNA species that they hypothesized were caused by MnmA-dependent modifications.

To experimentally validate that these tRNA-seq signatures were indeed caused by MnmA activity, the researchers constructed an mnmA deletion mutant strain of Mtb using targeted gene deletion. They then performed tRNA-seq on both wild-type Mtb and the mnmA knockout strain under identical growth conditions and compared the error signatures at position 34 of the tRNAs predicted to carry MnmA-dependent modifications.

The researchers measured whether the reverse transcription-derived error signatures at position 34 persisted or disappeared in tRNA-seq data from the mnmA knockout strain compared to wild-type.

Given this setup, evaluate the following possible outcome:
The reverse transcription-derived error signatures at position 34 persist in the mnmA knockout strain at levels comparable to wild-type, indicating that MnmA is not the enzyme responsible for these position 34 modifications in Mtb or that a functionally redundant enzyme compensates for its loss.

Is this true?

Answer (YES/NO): NO